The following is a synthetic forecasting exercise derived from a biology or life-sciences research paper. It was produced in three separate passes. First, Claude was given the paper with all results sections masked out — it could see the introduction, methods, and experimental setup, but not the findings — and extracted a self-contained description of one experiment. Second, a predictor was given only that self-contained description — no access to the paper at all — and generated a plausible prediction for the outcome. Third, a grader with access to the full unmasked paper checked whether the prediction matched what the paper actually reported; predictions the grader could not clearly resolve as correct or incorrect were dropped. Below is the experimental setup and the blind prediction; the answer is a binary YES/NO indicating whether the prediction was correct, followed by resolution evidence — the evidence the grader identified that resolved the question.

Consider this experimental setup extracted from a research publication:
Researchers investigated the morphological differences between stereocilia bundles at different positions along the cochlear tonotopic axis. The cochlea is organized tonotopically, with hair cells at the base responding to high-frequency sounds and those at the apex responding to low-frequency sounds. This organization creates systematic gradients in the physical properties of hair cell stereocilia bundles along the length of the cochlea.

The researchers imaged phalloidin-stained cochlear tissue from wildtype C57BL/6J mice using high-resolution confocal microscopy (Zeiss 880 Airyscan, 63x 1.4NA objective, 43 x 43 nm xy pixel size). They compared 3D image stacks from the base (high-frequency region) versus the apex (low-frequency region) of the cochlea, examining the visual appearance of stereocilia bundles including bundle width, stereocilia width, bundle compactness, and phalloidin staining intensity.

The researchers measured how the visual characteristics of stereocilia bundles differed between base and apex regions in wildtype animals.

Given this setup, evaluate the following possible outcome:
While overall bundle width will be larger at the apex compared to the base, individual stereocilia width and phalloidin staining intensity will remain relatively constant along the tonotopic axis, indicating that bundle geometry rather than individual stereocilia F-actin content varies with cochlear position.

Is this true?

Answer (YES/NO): NO